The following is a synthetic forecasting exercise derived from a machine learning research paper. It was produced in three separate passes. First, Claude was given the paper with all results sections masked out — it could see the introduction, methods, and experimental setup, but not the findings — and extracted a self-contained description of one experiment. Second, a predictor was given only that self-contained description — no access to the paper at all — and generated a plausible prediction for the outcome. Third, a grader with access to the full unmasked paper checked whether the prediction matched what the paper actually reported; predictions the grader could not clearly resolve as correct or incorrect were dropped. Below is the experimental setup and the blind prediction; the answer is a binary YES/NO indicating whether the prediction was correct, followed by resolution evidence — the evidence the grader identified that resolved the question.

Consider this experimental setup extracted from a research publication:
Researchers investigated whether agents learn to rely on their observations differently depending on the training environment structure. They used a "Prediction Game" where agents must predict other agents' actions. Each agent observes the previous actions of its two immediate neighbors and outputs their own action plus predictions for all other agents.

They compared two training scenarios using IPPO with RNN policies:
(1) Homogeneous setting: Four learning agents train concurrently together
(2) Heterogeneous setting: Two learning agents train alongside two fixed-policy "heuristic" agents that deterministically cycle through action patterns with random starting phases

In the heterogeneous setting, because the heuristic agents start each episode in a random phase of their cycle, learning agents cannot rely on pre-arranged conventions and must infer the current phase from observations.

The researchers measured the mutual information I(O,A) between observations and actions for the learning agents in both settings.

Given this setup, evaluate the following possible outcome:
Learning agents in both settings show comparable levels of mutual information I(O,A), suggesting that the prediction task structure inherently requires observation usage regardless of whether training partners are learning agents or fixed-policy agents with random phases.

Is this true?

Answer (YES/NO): NO